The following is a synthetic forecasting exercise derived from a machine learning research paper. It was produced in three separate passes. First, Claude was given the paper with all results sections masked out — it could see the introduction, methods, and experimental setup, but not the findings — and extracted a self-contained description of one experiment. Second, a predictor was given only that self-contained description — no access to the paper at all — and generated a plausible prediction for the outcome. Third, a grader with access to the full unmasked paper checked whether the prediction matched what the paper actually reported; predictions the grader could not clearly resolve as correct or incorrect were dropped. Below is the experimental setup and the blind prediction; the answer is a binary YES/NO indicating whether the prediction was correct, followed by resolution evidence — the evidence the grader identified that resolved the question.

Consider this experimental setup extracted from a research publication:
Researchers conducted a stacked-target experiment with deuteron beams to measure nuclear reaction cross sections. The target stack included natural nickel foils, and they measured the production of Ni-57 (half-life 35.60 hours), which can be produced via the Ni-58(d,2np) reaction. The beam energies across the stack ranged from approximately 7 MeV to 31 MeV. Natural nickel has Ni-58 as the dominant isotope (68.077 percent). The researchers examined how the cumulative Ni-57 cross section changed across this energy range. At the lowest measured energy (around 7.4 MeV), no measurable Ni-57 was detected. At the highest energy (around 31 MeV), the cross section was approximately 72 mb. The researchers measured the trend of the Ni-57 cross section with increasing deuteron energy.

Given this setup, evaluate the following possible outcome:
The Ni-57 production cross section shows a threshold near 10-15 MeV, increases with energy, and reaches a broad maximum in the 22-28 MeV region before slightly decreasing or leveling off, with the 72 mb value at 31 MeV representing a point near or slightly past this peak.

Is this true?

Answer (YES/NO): NO